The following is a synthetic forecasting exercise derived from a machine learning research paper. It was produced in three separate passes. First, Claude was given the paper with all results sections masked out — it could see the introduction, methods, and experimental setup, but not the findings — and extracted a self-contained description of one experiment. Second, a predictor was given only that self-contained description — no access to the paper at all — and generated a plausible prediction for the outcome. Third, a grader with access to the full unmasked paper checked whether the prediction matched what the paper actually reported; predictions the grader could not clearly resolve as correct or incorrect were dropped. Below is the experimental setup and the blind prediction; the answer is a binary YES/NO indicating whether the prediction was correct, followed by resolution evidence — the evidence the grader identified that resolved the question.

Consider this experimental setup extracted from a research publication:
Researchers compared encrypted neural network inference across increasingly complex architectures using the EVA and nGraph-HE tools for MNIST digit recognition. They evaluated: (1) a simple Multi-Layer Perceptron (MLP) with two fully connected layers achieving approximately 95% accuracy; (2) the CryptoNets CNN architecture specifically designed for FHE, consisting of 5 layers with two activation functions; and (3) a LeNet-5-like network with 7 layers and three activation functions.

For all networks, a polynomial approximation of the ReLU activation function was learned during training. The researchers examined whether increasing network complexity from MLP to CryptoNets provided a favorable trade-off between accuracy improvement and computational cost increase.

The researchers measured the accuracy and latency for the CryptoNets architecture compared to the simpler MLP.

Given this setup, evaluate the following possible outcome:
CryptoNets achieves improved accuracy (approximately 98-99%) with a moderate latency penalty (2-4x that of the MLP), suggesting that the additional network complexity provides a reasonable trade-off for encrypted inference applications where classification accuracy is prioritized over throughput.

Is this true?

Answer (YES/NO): NO